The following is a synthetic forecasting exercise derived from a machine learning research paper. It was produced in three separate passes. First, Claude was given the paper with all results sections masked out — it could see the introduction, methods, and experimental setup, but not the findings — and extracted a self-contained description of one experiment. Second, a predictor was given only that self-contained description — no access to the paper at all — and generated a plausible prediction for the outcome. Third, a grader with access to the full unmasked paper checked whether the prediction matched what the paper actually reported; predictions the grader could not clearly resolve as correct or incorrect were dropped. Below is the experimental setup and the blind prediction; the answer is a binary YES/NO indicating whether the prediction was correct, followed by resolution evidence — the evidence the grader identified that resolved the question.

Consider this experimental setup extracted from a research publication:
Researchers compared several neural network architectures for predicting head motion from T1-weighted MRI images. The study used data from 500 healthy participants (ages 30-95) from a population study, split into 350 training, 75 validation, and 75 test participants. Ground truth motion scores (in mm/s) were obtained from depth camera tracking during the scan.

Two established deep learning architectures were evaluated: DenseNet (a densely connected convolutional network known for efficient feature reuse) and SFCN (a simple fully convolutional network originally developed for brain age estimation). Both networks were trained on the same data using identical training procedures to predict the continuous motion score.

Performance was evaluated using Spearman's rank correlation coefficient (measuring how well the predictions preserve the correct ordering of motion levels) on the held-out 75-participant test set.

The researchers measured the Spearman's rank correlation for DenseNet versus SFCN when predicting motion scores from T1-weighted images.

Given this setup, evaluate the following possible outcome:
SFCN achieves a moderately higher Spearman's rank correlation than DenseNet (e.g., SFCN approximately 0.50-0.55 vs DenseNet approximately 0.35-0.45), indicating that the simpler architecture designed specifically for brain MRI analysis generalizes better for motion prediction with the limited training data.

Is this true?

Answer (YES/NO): NO